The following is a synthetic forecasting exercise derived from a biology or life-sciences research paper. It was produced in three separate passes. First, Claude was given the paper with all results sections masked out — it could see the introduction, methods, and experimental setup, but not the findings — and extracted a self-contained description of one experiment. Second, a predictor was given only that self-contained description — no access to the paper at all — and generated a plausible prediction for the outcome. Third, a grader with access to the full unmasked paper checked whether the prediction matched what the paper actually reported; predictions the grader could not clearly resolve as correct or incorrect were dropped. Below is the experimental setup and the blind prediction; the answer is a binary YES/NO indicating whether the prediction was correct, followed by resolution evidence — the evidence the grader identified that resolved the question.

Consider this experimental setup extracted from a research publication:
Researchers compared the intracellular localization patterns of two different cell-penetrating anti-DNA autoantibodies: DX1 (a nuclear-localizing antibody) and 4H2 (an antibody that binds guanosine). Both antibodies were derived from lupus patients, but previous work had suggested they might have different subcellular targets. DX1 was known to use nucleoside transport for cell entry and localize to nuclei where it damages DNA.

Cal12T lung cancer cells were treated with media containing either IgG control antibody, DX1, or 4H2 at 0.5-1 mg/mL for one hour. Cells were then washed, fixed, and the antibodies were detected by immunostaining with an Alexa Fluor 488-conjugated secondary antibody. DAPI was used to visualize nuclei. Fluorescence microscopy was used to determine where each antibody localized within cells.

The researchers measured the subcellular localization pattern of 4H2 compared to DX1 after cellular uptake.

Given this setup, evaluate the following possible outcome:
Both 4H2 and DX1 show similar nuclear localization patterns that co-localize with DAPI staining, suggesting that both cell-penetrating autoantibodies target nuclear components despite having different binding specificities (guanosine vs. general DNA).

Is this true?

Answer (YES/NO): NO